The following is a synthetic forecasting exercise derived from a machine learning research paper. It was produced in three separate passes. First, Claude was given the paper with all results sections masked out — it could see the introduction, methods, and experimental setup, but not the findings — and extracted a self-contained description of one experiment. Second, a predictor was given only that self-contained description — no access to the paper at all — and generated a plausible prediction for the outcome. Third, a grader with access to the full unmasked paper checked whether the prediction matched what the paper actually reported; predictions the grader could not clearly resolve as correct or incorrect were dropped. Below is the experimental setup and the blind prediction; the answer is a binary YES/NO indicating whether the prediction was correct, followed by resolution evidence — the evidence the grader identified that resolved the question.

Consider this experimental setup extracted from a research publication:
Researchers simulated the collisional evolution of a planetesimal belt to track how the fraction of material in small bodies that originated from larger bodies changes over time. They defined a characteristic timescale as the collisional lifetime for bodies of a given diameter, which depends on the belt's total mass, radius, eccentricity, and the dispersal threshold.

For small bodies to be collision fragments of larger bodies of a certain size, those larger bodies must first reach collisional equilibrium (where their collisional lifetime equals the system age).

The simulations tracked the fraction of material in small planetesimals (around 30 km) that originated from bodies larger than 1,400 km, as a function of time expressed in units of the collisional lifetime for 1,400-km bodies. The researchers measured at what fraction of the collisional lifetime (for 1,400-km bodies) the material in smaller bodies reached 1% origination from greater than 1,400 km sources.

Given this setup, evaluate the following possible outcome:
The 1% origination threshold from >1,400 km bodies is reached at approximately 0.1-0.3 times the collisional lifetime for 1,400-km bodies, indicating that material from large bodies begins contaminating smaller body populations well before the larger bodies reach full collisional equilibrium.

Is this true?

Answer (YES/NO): YES